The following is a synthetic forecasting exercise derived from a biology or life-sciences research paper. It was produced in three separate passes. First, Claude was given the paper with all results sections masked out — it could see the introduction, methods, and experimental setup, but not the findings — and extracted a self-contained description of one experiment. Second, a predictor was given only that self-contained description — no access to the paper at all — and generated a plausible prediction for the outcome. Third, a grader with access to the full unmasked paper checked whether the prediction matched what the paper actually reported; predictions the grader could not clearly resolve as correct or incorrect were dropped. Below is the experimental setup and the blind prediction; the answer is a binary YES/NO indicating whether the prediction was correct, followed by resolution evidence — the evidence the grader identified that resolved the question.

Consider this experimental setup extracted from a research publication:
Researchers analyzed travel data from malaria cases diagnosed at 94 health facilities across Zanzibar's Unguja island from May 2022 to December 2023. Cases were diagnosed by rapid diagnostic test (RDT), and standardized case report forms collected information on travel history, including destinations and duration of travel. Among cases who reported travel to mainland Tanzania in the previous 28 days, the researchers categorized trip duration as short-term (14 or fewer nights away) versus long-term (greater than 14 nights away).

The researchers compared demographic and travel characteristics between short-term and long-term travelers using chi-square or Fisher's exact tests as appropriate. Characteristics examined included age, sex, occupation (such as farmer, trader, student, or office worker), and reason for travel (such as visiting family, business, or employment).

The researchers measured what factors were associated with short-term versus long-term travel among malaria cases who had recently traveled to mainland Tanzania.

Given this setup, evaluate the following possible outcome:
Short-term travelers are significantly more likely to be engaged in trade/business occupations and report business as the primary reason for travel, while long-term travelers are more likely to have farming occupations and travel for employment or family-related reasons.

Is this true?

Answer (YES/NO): NO